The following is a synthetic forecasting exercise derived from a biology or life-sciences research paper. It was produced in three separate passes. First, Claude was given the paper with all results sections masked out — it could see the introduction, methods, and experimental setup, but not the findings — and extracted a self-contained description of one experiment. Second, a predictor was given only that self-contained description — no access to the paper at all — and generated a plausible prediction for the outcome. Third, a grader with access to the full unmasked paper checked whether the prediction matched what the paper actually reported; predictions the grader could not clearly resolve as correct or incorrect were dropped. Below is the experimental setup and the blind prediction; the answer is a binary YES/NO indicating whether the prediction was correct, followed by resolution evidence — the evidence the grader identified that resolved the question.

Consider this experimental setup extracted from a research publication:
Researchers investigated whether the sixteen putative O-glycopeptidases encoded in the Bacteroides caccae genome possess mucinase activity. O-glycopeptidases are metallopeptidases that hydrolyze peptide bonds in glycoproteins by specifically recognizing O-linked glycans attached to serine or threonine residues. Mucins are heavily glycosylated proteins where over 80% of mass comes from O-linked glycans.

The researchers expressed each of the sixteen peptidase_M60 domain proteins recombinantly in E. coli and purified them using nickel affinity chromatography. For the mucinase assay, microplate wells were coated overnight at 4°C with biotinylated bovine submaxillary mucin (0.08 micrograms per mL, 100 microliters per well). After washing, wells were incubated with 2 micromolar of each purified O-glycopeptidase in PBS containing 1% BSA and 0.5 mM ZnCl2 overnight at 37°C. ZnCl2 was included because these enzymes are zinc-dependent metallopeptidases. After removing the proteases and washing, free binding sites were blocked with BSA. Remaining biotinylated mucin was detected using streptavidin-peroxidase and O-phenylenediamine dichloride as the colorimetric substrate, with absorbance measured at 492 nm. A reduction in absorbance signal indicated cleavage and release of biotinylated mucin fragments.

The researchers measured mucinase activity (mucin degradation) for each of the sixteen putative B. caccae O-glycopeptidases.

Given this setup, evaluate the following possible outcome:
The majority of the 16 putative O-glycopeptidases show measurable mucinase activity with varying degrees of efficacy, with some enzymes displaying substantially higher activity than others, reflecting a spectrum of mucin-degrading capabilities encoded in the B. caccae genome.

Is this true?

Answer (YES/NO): YES